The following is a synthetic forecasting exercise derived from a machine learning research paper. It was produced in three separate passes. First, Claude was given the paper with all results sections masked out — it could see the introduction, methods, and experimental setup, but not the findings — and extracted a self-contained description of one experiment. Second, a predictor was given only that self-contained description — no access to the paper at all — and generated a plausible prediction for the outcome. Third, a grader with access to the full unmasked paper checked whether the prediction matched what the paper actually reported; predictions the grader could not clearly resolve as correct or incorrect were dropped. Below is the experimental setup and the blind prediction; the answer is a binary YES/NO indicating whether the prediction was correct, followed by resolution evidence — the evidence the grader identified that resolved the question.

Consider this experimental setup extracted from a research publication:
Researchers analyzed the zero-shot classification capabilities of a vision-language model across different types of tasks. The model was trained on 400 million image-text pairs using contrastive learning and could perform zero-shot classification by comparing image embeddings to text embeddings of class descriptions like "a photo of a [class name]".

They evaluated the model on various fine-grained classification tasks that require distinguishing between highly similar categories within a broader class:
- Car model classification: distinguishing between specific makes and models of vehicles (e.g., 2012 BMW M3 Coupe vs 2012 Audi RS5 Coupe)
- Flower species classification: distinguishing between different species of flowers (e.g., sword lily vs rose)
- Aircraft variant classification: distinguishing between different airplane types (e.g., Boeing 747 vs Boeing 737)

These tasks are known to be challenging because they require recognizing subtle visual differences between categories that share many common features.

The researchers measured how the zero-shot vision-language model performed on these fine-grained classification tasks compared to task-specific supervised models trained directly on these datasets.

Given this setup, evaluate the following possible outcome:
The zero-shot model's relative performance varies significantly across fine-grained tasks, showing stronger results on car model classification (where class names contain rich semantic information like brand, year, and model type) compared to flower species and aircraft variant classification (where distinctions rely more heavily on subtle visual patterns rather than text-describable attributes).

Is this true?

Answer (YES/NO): YES